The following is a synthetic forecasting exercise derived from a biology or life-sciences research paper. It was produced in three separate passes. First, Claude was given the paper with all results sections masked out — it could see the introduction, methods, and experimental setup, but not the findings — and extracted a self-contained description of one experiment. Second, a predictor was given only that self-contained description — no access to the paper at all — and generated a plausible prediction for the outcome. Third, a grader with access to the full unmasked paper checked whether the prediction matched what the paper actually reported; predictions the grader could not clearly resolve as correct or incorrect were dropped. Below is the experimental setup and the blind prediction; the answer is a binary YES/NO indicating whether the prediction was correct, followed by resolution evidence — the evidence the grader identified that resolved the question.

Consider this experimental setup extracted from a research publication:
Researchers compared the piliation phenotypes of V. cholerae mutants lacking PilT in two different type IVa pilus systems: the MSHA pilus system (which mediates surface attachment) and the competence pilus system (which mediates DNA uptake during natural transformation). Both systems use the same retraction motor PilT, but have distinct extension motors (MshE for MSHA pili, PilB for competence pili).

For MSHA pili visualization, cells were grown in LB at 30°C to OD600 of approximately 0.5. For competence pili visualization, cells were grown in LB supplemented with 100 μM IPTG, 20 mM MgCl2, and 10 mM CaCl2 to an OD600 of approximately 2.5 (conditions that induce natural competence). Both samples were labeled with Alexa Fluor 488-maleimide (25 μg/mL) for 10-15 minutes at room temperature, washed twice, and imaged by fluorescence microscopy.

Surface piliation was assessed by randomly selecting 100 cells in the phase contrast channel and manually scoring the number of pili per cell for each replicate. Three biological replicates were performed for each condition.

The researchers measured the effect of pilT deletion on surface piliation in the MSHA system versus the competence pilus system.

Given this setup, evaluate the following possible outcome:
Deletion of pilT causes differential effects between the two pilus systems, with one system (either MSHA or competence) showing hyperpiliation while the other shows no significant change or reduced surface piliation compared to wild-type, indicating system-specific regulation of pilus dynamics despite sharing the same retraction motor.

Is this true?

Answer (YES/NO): YES